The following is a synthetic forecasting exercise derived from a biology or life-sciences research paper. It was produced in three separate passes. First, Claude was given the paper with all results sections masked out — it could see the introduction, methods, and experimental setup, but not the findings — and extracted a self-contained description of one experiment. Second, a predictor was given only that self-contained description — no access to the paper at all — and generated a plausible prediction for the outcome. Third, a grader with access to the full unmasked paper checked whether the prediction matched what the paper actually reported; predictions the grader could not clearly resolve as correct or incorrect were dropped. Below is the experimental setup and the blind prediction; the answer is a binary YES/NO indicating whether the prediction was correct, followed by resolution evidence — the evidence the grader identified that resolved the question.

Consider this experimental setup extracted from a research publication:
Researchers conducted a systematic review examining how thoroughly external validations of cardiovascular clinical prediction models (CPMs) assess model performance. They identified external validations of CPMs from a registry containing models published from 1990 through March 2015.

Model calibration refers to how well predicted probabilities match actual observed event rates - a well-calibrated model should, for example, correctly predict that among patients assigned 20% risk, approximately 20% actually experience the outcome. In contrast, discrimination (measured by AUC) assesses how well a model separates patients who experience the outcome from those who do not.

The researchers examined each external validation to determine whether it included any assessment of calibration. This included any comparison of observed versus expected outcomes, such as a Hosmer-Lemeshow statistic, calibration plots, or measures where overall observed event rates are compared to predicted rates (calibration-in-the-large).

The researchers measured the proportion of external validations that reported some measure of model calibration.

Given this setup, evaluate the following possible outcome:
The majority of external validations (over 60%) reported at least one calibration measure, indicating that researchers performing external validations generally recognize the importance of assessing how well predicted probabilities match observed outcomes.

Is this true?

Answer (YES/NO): NO